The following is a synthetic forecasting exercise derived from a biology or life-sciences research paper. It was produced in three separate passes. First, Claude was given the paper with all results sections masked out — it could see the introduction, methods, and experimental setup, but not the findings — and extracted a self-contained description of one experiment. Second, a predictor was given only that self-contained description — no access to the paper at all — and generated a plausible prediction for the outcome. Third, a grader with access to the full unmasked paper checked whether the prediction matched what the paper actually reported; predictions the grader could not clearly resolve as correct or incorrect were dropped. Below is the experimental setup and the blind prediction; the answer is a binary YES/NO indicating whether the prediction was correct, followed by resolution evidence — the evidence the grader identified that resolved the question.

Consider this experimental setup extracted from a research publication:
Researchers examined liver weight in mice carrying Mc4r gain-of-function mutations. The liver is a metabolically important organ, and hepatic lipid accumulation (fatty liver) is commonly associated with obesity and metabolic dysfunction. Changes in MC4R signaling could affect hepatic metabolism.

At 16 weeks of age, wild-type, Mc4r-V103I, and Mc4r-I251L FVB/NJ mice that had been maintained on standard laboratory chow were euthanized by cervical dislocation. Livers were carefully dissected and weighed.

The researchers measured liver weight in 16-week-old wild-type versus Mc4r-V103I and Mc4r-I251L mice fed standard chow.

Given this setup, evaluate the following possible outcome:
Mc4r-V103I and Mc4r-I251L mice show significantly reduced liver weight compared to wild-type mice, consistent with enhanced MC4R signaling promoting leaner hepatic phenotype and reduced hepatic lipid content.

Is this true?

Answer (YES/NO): NO